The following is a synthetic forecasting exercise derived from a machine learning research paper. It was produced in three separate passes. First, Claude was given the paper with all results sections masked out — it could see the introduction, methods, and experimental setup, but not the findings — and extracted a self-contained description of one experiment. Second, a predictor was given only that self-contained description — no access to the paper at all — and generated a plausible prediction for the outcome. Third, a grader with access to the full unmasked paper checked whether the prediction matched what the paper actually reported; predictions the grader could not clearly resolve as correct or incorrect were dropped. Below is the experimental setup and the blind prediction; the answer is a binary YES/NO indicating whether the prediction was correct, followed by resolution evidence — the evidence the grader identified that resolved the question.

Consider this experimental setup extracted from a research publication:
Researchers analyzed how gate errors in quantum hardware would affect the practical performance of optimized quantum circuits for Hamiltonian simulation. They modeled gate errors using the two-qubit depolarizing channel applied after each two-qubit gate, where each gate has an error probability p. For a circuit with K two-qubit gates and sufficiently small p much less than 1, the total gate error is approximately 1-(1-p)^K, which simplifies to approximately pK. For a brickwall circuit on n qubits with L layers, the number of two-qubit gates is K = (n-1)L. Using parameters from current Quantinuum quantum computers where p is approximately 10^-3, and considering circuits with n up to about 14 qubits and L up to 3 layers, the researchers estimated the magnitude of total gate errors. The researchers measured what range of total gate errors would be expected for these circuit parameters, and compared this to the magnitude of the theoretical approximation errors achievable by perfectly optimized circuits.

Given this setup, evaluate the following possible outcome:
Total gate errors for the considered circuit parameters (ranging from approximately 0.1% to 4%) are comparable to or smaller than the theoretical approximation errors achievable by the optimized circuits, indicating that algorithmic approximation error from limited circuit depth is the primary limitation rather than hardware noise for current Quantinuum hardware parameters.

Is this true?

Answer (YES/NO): NO